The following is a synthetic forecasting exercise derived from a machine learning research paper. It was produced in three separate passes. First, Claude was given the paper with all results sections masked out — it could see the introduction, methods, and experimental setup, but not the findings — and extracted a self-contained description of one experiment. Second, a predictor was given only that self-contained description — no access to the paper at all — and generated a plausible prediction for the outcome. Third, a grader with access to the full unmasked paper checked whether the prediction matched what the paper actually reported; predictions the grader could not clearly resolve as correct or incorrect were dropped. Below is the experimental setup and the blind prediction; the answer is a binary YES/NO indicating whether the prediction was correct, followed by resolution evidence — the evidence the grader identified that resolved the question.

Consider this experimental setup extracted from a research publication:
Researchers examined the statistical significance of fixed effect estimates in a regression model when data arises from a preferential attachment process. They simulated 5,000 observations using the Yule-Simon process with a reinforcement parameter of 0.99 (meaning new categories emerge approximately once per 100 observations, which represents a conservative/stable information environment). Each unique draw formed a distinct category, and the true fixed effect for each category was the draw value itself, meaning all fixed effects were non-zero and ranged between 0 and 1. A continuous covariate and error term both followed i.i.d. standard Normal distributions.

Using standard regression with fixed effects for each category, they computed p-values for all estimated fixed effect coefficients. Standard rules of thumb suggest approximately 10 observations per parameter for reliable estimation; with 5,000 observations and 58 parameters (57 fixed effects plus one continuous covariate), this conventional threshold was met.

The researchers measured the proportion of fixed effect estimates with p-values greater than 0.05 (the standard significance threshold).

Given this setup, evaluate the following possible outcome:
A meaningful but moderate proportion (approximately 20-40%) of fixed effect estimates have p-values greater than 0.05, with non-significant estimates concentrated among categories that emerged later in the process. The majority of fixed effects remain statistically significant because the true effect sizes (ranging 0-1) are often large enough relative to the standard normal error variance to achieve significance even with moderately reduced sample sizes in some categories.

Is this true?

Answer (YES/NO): NO